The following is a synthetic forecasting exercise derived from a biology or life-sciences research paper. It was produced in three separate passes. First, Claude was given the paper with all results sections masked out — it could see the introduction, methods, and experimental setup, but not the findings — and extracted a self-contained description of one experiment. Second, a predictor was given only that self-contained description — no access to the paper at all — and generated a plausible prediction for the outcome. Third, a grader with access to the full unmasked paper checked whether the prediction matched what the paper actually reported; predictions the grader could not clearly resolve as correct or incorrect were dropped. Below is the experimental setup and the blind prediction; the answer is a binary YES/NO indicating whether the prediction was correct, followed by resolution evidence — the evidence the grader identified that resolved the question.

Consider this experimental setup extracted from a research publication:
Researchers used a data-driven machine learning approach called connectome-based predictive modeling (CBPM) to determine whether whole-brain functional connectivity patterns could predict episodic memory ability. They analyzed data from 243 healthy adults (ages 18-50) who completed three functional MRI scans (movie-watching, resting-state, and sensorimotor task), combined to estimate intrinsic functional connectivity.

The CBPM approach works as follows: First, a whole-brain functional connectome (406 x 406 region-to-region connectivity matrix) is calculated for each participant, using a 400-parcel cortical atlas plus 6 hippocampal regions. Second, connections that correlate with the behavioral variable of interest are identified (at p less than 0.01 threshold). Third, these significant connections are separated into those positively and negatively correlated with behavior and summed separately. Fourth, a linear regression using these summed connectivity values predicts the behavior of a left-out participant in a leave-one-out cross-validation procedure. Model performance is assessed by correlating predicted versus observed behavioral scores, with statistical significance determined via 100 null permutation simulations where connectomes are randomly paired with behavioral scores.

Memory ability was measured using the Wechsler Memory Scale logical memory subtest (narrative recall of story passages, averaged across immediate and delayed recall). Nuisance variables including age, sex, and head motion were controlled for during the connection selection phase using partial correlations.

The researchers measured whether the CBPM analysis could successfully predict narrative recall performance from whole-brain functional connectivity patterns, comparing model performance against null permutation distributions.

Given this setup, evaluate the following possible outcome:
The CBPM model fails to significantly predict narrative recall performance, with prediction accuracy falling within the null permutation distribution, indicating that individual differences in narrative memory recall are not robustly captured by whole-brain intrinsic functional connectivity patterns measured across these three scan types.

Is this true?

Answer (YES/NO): NO